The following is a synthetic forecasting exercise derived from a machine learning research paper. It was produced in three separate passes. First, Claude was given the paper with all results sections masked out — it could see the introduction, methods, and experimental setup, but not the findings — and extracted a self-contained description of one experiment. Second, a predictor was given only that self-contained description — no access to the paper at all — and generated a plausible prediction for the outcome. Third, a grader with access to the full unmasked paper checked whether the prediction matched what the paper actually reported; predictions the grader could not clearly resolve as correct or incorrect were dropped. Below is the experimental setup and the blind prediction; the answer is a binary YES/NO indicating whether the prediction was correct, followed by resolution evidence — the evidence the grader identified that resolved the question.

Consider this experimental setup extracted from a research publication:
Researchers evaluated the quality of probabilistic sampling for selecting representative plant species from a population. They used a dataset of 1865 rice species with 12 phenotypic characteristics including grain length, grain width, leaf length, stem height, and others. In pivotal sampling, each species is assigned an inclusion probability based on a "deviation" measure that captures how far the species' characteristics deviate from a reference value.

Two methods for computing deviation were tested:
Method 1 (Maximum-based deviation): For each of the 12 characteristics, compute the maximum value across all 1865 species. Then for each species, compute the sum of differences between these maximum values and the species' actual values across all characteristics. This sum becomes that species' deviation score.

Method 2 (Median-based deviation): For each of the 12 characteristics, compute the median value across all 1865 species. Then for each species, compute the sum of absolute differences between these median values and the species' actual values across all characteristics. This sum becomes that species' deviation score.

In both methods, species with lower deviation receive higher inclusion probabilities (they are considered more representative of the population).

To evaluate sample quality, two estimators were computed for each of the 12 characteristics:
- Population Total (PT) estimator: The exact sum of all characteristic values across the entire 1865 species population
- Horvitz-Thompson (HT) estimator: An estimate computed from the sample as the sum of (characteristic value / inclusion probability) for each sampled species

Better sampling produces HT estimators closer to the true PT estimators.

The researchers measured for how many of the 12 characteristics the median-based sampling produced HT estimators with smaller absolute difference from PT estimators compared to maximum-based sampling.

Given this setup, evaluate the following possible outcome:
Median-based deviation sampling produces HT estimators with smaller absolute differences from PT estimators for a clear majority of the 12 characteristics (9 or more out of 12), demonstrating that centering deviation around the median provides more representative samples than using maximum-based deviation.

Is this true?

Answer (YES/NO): YES